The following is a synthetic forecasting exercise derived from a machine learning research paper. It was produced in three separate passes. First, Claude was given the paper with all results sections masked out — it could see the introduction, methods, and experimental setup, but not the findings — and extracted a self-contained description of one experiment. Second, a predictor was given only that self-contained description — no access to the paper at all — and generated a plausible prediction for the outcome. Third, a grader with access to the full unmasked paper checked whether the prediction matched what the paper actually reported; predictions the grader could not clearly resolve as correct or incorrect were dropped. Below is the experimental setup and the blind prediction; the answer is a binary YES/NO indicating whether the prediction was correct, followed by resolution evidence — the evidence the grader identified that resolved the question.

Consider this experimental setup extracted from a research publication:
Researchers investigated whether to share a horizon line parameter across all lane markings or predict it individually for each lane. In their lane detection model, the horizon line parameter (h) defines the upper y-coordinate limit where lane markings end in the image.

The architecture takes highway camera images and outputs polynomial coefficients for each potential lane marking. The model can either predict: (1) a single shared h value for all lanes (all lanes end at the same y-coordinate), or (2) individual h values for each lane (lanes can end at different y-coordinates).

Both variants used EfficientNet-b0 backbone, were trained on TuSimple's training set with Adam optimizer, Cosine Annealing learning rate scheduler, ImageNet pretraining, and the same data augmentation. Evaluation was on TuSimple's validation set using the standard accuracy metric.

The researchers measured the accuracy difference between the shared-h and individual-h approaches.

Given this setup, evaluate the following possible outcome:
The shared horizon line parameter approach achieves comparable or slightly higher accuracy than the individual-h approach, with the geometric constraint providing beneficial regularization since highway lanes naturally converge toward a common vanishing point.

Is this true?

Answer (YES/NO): YES